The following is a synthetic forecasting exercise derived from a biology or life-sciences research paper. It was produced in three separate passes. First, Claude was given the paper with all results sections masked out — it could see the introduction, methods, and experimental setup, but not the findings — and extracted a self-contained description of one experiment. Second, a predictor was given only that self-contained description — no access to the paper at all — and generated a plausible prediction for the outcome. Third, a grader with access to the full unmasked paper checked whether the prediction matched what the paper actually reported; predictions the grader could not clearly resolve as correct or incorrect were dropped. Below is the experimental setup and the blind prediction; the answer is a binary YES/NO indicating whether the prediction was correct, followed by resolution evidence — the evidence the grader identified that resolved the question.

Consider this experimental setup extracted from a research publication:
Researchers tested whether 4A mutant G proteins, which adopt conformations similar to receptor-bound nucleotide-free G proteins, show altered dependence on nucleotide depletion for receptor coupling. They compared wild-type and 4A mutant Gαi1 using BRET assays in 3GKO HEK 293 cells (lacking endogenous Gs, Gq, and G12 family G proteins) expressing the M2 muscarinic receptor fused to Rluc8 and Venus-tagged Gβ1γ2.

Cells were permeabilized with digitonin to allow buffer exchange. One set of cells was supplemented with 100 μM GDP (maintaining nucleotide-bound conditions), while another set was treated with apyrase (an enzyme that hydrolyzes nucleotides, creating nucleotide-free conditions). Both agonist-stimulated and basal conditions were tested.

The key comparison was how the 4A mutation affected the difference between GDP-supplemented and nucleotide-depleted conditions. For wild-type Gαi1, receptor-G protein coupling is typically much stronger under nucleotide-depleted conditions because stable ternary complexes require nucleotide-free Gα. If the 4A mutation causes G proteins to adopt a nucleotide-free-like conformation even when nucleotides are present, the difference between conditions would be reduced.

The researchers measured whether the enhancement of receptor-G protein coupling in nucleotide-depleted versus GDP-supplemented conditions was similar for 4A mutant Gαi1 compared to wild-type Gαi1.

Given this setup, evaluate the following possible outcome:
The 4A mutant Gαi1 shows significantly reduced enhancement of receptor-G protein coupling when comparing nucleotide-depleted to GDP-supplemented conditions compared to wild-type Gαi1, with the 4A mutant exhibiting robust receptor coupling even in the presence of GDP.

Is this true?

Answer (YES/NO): YES